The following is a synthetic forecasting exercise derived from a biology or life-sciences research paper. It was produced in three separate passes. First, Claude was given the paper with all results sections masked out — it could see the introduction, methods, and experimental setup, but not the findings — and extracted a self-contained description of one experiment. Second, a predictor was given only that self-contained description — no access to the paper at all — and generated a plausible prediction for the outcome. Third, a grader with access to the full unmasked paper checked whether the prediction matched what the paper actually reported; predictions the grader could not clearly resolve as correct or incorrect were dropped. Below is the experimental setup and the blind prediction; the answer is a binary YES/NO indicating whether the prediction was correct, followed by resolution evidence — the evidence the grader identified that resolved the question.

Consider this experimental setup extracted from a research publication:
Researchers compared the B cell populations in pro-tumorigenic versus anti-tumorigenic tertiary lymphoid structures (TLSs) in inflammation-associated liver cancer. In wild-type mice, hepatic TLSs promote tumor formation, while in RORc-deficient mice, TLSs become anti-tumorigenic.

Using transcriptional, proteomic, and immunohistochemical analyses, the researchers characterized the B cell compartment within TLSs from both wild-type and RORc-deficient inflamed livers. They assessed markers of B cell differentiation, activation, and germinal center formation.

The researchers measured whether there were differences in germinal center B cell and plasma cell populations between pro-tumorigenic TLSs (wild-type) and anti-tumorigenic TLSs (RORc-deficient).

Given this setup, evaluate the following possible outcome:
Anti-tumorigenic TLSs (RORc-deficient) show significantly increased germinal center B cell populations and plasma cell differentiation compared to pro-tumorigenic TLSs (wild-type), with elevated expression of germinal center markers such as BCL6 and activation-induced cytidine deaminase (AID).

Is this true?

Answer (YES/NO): YES